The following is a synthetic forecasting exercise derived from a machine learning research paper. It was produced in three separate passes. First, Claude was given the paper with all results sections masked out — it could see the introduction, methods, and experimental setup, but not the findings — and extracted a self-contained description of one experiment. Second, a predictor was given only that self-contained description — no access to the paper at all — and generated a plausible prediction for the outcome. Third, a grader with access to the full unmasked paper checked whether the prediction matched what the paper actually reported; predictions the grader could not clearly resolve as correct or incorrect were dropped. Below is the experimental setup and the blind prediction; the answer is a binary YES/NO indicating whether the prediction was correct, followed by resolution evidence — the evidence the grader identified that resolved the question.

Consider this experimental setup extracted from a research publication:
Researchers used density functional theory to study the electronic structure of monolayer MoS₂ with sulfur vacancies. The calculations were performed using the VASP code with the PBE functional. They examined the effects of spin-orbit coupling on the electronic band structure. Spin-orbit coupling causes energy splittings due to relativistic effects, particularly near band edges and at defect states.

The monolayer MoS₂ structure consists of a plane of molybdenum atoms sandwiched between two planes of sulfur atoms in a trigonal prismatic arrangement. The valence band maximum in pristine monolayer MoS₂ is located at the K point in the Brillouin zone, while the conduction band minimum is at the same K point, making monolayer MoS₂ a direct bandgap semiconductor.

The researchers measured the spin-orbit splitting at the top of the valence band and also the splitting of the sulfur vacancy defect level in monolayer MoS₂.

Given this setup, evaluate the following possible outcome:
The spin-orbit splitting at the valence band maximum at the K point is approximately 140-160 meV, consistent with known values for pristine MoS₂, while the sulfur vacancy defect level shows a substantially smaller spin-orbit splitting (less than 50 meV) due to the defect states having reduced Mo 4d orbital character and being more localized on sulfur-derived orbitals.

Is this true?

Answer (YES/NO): NO